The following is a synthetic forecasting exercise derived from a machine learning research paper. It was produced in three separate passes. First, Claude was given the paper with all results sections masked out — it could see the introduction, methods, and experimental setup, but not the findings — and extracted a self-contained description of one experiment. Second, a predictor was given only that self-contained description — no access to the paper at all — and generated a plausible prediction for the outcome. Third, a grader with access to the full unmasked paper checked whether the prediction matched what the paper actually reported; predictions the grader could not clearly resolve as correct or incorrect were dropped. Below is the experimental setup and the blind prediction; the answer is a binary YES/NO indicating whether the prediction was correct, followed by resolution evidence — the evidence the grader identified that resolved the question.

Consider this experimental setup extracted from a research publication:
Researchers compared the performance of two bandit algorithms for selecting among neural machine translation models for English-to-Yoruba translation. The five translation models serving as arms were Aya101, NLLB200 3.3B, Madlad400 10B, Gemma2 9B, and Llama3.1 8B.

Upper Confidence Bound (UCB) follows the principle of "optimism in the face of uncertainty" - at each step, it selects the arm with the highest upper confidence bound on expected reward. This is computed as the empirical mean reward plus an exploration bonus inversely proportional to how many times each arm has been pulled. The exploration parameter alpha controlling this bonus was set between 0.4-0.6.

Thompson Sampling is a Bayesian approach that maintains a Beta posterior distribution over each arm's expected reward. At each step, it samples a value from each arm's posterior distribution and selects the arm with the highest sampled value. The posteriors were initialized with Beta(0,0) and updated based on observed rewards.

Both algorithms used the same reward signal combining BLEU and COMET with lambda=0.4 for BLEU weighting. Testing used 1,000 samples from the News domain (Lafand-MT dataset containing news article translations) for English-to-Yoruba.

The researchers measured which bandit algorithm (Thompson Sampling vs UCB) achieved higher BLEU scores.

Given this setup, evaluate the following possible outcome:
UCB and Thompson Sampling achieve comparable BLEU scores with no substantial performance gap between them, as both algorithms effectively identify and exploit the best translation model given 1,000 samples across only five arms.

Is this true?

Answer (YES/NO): NO